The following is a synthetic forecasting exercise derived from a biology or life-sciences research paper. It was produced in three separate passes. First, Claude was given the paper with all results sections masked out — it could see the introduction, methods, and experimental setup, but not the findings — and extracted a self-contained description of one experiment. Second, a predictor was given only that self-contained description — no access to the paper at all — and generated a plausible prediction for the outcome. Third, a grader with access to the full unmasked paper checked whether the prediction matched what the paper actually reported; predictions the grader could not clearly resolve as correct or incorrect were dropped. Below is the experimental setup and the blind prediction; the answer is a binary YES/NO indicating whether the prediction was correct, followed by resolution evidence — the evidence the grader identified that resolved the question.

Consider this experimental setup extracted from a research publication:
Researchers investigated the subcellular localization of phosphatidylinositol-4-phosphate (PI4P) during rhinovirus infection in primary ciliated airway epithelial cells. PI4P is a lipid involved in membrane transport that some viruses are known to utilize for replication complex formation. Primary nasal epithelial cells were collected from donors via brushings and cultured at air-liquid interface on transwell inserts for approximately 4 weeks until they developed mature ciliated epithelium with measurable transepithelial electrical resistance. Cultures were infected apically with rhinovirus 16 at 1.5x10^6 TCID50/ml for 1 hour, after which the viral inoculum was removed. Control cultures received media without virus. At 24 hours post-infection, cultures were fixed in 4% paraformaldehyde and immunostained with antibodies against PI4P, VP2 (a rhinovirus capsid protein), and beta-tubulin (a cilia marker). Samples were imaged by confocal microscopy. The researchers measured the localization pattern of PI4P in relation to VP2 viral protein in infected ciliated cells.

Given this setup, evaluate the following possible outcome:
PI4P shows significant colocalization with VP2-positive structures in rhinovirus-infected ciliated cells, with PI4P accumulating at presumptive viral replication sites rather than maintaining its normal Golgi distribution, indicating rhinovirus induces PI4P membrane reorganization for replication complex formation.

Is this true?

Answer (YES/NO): NO